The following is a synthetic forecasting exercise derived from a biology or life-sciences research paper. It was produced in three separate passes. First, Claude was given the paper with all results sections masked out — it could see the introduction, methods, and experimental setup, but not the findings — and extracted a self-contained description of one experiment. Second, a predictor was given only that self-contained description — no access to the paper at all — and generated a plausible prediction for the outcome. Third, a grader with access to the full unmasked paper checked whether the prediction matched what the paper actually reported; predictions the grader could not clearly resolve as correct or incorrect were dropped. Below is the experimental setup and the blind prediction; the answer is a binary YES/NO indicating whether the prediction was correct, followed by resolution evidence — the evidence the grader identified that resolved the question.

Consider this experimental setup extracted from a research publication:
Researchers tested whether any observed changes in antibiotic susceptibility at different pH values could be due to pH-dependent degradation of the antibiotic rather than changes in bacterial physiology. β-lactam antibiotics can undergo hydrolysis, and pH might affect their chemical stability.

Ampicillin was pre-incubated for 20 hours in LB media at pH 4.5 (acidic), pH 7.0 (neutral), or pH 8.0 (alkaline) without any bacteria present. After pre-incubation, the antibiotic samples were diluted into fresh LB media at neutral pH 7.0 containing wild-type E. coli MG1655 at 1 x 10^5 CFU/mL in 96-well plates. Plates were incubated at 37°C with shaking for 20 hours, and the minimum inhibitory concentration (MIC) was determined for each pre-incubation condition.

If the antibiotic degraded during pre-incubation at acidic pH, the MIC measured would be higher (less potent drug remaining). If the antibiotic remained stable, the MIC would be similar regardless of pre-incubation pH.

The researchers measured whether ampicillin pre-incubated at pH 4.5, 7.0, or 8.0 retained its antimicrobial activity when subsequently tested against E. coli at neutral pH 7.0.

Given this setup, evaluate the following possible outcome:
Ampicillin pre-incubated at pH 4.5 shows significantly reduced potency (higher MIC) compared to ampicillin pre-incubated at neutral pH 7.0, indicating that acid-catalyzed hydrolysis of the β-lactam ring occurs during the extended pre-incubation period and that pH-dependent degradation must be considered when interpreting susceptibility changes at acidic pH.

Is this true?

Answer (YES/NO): NO